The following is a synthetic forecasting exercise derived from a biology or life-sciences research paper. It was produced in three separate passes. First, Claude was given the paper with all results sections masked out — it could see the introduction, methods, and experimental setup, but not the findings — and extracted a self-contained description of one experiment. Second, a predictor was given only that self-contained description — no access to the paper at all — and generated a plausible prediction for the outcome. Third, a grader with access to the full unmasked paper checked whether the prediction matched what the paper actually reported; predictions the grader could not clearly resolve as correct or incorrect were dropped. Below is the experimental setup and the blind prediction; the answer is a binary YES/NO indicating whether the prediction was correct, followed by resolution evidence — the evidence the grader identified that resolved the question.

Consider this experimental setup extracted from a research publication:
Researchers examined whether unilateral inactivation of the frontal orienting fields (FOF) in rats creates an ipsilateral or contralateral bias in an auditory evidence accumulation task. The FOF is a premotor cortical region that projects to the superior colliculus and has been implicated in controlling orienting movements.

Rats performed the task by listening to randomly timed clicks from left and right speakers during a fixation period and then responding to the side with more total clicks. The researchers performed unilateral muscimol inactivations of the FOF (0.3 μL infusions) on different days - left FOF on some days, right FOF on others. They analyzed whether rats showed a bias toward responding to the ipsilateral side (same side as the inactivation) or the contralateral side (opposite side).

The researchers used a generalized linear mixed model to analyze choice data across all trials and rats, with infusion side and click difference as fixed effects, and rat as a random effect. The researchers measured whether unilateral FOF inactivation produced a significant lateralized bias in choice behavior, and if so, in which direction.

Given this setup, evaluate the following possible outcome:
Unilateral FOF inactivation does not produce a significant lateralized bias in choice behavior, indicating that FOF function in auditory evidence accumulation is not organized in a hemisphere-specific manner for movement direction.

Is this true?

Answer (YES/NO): NO